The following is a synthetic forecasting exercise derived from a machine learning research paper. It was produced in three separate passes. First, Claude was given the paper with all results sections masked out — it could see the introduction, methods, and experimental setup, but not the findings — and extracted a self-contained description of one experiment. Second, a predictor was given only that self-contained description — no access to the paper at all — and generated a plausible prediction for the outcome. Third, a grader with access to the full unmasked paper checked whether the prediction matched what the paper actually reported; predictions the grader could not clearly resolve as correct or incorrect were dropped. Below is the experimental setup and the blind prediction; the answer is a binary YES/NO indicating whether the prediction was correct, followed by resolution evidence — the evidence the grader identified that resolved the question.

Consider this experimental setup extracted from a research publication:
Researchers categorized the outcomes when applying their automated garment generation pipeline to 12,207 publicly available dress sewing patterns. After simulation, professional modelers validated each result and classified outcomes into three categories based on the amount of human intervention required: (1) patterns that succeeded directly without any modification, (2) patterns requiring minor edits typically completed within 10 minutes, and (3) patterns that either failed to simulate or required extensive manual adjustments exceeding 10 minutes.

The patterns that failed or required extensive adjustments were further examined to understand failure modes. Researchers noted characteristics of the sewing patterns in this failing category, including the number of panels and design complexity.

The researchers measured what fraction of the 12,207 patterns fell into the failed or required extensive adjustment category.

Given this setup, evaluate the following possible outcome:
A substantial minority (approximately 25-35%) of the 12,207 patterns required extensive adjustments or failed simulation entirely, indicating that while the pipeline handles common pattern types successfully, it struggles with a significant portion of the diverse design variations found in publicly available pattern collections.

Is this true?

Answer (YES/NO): YES